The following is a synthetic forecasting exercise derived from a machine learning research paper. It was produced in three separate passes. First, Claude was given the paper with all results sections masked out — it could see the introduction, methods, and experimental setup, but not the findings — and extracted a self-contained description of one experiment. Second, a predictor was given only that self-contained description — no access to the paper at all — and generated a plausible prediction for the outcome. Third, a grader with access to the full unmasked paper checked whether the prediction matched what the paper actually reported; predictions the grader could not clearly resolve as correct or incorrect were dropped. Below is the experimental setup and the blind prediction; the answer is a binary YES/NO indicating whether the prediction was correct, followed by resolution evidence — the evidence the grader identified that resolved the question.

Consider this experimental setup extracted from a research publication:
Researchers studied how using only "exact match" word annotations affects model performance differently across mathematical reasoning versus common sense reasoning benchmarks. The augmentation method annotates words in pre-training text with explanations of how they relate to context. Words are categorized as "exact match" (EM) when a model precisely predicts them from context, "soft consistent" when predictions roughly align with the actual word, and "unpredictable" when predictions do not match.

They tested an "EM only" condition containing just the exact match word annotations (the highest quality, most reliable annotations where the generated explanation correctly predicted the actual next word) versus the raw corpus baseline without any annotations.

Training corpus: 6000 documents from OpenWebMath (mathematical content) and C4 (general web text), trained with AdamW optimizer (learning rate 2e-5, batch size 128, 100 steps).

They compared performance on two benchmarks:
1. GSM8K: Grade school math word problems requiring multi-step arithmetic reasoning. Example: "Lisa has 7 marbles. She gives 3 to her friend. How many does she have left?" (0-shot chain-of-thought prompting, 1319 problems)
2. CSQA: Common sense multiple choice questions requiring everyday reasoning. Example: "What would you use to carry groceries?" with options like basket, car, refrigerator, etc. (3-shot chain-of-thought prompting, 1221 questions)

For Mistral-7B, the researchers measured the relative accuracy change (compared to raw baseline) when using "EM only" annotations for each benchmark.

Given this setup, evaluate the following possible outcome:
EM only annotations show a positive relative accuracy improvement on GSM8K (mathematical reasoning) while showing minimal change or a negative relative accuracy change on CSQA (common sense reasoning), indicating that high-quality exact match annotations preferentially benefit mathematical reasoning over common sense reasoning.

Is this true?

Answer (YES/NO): YES